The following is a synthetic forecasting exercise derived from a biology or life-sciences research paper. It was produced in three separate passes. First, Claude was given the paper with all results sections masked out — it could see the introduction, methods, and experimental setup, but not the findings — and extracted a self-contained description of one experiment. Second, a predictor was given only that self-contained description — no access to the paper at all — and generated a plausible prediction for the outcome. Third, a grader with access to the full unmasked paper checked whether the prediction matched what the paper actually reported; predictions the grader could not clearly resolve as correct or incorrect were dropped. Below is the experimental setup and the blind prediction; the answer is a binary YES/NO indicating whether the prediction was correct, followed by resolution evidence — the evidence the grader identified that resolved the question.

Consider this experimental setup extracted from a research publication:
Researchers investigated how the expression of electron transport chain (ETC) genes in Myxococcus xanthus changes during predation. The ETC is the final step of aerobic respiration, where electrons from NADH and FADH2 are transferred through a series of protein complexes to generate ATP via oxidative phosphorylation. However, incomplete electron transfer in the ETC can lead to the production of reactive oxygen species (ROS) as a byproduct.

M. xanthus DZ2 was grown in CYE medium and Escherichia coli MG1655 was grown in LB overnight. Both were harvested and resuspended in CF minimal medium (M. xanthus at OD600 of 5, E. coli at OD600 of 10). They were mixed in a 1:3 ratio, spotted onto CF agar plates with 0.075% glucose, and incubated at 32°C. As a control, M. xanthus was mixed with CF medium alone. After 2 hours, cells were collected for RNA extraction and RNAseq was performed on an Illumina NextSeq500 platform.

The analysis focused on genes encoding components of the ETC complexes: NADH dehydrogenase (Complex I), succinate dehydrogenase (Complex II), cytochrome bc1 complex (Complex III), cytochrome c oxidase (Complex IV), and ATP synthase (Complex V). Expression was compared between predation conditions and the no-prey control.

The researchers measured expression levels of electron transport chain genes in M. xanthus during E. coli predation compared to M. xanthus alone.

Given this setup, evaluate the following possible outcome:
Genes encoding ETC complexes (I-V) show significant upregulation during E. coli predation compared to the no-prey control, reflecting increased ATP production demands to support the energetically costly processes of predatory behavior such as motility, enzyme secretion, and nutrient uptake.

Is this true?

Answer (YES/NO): YES